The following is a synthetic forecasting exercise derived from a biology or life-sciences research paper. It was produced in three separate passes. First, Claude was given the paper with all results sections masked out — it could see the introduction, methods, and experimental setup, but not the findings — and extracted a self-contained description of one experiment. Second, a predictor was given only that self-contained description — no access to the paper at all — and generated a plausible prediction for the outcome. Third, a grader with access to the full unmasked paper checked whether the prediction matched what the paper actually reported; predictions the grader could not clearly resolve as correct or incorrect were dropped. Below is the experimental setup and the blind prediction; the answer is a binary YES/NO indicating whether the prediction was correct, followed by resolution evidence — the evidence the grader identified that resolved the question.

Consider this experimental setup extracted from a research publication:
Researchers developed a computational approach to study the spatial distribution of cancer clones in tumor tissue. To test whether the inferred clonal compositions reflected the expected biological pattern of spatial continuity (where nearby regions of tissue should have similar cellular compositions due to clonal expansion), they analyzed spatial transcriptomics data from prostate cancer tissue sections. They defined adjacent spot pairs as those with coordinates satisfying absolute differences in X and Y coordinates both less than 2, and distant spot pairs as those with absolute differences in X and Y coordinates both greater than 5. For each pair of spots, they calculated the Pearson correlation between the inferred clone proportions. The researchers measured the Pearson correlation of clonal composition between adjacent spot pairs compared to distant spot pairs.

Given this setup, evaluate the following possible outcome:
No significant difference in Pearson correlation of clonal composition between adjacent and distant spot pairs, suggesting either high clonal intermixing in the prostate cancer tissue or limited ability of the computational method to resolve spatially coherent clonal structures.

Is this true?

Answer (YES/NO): NO